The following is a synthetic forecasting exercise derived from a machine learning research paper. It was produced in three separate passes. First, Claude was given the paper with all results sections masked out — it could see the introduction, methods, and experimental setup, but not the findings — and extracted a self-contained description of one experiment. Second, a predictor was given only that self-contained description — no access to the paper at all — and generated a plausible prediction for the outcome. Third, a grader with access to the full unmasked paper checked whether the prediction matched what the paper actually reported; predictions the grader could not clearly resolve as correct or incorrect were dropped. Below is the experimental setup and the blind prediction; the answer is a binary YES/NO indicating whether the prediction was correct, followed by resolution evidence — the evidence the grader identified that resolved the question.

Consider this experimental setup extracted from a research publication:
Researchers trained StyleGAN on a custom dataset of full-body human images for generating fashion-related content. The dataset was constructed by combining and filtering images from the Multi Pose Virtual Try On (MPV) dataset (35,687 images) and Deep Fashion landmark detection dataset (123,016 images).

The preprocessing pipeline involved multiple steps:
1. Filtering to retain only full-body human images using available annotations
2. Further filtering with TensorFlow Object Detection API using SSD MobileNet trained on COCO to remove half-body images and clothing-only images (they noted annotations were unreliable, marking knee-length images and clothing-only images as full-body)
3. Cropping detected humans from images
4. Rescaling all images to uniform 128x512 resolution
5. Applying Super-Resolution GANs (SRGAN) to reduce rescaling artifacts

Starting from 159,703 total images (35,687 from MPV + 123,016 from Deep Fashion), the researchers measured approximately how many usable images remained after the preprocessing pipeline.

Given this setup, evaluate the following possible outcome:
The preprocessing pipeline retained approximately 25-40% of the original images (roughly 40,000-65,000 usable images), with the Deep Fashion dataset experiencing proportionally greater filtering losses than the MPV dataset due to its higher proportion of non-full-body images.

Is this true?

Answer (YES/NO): NO